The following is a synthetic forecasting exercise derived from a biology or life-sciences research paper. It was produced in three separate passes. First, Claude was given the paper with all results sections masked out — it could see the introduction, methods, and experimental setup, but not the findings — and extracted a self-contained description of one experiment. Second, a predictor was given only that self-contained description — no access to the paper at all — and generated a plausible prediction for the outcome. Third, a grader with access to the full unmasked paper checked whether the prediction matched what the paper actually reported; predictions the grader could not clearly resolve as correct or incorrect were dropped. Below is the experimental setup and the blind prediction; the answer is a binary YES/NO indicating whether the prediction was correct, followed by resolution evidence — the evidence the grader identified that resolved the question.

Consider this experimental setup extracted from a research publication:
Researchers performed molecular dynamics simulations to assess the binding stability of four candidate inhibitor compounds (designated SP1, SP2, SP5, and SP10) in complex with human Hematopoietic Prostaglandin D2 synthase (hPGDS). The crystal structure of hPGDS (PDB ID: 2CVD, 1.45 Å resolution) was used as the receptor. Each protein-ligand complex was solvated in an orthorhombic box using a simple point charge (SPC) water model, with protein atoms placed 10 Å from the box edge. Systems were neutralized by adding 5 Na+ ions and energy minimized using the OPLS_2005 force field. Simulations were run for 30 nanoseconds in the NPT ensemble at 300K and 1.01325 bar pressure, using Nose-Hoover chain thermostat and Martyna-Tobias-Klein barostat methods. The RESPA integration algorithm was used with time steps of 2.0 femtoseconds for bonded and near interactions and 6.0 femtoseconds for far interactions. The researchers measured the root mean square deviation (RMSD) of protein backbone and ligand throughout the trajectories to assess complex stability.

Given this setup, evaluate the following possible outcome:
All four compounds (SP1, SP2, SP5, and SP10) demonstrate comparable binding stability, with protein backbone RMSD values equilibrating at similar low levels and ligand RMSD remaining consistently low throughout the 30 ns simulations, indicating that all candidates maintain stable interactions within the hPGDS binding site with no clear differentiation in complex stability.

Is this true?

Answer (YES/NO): NO